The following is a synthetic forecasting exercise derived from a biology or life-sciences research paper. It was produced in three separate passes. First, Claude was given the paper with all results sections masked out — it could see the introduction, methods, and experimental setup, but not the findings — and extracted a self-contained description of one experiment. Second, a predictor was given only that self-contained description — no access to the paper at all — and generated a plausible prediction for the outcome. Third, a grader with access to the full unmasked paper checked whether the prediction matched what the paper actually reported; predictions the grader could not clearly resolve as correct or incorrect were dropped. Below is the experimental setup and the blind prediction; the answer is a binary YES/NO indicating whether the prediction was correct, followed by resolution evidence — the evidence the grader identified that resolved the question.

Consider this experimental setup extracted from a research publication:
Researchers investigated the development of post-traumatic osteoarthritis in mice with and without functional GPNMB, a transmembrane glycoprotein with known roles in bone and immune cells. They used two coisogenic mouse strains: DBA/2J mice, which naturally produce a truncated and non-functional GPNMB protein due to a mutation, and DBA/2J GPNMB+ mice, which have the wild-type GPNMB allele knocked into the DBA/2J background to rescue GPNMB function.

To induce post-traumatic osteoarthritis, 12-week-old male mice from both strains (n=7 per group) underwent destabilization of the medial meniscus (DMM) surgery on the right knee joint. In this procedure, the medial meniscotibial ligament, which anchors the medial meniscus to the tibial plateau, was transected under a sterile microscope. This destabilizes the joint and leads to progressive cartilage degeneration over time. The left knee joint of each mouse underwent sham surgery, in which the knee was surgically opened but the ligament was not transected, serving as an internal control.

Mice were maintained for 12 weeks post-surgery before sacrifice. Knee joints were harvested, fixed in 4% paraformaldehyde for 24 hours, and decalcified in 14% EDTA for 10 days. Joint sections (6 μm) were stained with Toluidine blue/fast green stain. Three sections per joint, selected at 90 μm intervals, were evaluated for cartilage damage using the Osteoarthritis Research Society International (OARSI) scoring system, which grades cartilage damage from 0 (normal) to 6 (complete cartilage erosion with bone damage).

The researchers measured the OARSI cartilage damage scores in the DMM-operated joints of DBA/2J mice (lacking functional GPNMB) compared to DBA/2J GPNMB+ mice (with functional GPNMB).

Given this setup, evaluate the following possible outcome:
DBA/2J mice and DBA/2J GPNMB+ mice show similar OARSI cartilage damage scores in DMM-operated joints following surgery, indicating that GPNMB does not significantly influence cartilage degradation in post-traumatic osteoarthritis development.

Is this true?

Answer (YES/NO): NO